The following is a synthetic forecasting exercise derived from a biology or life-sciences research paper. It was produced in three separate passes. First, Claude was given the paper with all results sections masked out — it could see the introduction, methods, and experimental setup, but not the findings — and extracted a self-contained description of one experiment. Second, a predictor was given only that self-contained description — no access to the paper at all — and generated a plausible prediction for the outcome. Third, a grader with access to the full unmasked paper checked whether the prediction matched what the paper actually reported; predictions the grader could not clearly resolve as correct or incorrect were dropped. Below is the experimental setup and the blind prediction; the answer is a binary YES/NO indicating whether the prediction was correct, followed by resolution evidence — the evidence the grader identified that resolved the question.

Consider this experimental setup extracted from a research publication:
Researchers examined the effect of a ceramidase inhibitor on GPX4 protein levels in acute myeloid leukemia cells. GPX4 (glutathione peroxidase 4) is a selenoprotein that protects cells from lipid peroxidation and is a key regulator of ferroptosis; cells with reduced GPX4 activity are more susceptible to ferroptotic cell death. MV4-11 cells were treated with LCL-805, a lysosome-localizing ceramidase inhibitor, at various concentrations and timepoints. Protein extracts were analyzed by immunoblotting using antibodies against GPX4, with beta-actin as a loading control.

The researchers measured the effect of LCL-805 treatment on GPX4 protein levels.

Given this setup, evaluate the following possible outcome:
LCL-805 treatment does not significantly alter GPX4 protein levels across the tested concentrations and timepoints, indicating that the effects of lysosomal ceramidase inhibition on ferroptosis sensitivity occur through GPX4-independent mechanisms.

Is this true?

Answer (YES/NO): YES